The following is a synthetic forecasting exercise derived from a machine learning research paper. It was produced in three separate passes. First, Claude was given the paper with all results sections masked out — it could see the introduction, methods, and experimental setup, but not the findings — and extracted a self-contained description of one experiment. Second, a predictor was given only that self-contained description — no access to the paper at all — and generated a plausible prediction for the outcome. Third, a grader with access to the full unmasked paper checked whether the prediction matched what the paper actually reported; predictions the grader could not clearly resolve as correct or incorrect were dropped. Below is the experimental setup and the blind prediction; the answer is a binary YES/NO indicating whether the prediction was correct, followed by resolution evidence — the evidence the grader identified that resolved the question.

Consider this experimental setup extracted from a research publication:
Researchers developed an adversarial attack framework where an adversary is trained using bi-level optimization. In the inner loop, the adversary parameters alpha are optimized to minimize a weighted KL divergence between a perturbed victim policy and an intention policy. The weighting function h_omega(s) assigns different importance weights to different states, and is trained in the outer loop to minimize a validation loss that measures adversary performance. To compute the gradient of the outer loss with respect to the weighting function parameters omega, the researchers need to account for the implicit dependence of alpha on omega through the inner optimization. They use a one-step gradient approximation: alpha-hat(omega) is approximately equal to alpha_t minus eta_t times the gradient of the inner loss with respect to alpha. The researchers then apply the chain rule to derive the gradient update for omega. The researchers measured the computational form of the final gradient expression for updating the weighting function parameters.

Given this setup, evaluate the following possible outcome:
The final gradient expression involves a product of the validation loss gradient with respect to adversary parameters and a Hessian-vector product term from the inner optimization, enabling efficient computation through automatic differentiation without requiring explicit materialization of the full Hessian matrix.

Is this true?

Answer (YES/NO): NO